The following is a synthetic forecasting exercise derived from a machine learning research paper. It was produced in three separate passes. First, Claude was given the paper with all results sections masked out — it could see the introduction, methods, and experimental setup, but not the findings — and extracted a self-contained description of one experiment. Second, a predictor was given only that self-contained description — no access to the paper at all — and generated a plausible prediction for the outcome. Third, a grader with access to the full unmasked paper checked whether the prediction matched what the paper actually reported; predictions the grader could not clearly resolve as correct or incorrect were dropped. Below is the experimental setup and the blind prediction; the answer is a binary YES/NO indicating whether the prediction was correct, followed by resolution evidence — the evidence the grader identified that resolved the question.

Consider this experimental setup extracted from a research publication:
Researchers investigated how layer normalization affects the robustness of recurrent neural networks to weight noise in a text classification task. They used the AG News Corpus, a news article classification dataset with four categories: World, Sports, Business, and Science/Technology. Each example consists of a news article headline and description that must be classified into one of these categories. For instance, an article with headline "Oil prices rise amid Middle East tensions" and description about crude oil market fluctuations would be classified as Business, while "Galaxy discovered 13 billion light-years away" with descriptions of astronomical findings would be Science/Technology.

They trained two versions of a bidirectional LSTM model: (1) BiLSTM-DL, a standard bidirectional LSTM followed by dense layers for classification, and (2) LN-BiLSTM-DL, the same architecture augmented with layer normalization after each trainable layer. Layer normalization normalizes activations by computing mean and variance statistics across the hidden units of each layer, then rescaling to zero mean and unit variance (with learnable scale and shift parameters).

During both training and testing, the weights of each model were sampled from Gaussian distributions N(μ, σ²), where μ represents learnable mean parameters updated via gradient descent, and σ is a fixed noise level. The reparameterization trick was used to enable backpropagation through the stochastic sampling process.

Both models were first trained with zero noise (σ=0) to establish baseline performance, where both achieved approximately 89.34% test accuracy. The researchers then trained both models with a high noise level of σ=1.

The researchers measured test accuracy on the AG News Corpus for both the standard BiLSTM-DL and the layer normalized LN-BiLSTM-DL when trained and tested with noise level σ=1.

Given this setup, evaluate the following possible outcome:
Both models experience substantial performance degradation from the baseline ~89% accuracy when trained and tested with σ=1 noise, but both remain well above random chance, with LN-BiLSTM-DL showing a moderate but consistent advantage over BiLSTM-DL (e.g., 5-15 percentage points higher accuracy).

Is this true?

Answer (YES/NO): NO